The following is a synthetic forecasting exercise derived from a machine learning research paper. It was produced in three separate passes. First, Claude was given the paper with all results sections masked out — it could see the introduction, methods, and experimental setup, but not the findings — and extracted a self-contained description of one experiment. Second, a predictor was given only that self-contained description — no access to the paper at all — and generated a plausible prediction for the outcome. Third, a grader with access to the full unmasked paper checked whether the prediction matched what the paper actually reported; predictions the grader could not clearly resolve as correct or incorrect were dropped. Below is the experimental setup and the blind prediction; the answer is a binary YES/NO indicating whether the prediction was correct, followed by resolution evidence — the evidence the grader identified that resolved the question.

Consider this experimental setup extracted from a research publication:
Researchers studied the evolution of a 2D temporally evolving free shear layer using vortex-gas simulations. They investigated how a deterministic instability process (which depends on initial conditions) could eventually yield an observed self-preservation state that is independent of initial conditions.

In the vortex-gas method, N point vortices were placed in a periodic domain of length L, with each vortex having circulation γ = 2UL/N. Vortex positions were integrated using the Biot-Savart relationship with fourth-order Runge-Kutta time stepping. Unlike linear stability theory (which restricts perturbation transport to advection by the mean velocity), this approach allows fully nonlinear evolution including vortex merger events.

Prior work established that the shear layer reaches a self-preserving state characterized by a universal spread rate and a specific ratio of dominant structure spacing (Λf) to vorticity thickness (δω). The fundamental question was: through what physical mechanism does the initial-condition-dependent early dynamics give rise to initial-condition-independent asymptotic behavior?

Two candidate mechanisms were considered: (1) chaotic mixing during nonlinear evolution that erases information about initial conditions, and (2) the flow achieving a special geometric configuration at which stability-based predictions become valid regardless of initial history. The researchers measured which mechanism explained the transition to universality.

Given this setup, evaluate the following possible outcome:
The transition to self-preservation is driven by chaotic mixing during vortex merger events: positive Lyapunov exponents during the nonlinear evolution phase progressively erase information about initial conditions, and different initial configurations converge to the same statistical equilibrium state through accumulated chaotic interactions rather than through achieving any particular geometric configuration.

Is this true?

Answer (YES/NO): NO